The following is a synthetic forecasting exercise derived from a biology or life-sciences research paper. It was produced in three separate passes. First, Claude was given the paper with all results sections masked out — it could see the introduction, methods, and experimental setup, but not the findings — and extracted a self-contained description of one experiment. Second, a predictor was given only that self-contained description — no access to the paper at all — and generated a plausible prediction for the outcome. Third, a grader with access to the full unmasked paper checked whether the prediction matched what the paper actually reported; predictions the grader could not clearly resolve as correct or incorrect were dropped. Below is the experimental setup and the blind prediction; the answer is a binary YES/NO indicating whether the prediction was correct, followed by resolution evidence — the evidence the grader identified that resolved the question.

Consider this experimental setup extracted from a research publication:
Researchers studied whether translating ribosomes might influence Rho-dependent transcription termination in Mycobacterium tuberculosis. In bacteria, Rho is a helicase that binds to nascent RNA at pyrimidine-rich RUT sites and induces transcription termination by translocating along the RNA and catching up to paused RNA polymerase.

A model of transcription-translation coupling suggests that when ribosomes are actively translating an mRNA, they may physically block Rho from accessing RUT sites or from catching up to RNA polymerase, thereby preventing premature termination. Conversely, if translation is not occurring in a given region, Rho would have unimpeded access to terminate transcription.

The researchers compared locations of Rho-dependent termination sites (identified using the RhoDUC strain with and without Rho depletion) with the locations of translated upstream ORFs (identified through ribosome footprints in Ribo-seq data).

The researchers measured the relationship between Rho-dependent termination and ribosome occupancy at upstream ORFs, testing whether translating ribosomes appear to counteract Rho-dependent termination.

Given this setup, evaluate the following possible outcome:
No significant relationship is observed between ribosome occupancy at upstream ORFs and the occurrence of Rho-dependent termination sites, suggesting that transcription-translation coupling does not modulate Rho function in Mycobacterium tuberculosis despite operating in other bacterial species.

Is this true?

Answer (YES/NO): NO